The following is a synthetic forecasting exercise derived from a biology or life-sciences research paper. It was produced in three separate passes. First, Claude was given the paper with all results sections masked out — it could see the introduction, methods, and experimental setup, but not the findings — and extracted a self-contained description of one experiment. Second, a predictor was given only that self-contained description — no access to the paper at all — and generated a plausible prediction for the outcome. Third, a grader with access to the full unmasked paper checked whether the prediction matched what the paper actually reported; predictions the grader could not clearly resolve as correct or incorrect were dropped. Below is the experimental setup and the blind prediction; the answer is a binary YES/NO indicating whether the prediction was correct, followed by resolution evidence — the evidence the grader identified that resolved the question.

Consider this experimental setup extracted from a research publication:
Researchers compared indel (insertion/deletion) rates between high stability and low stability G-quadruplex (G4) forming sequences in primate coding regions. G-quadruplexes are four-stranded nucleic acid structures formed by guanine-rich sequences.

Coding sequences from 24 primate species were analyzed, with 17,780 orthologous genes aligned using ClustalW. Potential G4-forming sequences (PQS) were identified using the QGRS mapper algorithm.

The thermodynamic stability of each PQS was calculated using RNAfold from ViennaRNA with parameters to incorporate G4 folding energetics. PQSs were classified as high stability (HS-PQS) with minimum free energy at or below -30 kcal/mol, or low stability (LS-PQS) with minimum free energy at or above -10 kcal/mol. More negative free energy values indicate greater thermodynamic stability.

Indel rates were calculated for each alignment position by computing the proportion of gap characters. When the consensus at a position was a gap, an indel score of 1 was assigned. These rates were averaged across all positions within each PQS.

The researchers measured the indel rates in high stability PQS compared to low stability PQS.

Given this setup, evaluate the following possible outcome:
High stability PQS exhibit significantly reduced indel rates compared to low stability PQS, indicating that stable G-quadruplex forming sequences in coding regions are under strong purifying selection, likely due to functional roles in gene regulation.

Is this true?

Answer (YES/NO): NO